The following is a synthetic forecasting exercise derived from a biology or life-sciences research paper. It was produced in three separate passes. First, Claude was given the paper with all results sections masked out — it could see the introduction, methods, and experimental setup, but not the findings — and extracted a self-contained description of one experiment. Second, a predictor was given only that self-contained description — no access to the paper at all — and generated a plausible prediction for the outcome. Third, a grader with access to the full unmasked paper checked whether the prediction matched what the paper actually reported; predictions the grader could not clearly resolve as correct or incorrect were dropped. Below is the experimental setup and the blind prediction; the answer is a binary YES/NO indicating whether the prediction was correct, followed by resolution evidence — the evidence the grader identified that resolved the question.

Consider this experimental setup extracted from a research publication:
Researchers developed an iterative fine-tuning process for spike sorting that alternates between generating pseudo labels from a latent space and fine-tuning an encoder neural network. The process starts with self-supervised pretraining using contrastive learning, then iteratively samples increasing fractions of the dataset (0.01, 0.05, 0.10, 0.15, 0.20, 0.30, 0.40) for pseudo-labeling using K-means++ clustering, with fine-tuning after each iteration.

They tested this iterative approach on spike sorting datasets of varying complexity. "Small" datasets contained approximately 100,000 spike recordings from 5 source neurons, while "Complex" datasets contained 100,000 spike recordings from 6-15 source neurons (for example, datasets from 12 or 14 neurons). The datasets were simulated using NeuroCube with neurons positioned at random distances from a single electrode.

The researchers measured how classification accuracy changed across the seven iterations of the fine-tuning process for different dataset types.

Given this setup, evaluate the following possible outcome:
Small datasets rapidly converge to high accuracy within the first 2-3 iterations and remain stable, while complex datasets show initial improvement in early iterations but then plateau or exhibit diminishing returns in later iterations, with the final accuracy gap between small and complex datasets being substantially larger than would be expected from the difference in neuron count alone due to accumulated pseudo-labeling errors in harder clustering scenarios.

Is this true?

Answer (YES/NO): NO